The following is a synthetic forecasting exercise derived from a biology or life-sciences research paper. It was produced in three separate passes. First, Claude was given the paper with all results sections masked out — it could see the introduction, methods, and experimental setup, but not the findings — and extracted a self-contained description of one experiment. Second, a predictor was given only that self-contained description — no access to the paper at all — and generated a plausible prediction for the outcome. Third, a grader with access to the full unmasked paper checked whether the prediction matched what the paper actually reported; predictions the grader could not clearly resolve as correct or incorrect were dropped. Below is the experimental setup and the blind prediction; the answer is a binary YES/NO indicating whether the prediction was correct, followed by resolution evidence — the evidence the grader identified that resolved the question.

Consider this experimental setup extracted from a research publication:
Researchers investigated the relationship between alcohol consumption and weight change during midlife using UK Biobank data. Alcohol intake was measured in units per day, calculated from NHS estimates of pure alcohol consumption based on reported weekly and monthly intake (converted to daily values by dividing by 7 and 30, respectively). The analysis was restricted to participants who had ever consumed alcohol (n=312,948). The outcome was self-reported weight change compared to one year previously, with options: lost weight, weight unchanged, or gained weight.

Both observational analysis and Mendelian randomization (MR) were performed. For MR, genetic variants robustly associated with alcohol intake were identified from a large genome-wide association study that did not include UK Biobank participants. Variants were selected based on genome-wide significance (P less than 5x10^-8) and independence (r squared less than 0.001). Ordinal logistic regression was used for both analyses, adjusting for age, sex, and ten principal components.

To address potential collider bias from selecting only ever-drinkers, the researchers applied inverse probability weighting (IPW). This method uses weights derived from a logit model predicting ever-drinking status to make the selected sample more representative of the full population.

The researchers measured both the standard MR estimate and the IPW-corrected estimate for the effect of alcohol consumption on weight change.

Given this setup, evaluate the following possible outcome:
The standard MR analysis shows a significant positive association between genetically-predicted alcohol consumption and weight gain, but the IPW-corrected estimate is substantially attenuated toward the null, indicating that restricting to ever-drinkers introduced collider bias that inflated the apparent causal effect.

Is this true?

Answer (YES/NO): NO